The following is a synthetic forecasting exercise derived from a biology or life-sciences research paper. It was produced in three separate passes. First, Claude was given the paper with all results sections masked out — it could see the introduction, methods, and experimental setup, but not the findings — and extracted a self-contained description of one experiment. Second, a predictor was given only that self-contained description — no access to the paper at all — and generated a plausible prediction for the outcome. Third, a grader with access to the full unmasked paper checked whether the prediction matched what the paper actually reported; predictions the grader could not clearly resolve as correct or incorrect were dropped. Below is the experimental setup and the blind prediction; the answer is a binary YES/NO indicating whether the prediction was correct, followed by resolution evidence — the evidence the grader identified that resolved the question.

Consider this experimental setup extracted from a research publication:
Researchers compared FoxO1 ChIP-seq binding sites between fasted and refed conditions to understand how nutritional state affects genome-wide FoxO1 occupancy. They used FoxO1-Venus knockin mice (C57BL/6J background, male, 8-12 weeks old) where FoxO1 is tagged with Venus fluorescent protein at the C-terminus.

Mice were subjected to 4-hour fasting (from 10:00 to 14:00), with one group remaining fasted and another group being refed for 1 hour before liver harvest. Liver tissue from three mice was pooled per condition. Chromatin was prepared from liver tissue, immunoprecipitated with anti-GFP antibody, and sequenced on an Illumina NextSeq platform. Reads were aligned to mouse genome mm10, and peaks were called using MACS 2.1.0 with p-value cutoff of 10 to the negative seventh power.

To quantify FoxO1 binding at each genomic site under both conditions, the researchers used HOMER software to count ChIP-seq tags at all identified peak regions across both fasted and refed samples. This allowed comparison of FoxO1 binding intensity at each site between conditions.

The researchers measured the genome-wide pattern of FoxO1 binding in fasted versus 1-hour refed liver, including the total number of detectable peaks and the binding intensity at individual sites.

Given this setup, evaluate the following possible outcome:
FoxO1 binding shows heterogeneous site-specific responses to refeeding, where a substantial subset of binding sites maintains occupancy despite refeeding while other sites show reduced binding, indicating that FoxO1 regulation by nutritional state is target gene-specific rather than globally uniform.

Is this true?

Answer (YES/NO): YES